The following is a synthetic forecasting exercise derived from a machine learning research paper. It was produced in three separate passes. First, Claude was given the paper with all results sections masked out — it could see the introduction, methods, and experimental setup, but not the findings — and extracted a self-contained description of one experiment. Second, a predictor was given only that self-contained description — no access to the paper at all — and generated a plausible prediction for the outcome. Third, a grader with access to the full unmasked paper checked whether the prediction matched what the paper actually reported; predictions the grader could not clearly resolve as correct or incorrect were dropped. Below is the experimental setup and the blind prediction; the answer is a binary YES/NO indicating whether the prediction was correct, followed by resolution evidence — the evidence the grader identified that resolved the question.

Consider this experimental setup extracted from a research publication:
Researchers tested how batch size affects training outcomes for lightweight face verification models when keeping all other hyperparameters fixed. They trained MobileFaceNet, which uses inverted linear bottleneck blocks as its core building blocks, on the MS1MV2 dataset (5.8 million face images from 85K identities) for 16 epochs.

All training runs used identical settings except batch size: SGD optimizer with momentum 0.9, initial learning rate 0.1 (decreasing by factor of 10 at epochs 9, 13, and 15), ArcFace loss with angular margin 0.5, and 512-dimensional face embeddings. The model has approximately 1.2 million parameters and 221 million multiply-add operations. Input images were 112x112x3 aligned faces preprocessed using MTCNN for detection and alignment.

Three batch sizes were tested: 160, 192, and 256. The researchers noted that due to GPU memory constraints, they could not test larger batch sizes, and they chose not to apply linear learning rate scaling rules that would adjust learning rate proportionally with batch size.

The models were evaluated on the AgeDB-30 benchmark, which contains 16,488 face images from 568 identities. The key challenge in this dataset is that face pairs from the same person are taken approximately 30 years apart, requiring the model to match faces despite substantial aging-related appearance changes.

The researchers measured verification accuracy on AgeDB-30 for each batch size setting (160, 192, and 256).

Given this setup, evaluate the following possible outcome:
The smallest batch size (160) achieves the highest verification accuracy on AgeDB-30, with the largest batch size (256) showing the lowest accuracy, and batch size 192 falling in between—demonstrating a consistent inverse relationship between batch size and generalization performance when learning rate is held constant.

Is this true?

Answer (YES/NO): NO